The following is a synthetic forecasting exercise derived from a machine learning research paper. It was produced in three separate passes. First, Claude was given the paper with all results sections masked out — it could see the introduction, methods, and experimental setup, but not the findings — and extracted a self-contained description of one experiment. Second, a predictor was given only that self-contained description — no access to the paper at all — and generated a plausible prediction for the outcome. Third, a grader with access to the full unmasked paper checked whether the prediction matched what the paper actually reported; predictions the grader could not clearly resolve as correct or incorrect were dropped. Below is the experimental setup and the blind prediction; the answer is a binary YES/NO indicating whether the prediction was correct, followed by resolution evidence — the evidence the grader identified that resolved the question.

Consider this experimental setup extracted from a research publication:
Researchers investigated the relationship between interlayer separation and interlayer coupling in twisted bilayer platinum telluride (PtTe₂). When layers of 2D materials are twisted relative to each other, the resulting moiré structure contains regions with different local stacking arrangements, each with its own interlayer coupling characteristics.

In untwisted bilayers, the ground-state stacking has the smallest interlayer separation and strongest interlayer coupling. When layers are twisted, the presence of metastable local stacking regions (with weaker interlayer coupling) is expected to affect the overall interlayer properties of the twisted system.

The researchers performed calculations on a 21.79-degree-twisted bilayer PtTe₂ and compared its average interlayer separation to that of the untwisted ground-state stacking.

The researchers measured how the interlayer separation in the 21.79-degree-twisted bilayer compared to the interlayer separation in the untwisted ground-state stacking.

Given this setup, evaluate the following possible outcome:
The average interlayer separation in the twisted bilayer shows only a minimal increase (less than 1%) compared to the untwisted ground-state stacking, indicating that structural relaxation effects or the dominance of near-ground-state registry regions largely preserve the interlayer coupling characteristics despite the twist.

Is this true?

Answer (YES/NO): NO